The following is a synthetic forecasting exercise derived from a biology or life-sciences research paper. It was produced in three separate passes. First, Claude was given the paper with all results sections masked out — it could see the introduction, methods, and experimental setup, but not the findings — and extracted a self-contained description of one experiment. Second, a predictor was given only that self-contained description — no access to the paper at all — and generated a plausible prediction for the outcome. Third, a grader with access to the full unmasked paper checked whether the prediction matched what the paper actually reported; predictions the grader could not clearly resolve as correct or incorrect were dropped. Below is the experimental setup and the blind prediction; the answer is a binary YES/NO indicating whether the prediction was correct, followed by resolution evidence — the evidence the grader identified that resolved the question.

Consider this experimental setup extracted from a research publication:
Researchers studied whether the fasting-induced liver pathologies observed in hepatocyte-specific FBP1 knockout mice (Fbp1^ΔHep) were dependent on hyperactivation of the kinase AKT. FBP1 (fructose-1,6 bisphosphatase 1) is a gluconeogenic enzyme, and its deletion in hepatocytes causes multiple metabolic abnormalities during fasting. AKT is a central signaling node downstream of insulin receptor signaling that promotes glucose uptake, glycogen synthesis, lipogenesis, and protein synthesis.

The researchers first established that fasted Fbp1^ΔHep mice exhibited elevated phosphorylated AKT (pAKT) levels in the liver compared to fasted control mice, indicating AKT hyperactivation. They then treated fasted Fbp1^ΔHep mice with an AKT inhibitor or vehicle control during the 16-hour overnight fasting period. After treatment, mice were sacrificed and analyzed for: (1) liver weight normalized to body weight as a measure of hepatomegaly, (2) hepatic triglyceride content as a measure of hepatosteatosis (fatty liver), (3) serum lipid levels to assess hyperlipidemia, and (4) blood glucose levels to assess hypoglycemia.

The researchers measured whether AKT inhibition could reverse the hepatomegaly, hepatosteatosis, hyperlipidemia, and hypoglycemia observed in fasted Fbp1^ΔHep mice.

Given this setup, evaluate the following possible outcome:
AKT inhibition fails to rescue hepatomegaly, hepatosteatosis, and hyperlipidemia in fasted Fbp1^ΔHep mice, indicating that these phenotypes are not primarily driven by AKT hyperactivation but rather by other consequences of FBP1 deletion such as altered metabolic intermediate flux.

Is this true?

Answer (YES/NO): NO